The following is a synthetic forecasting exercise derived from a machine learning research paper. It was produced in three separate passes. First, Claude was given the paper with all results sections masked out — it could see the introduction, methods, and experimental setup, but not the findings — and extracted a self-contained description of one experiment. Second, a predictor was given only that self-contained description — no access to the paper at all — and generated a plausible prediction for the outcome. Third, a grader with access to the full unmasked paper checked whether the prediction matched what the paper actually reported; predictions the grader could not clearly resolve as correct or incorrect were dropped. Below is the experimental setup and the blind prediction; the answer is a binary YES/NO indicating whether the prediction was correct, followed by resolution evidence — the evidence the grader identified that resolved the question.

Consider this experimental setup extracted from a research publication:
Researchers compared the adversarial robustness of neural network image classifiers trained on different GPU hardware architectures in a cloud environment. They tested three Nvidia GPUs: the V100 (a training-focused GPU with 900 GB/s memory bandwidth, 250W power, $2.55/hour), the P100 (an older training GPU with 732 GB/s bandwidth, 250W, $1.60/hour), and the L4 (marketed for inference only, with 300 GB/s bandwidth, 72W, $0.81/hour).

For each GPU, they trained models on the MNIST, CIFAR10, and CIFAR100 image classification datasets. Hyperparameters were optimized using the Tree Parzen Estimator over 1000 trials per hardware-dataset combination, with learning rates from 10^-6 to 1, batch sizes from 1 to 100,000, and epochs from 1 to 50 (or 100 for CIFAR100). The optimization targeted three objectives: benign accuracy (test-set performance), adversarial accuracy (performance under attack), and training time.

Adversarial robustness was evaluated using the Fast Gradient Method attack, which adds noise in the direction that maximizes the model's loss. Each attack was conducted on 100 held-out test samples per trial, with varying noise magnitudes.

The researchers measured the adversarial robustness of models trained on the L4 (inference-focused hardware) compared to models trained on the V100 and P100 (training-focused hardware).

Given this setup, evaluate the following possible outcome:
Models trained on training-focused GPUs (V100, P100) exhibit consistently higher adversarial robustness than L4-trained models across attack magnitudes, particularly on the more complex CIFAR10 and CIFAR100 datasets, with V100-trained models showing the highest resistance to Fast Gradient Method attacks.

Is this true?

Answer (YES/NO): NO